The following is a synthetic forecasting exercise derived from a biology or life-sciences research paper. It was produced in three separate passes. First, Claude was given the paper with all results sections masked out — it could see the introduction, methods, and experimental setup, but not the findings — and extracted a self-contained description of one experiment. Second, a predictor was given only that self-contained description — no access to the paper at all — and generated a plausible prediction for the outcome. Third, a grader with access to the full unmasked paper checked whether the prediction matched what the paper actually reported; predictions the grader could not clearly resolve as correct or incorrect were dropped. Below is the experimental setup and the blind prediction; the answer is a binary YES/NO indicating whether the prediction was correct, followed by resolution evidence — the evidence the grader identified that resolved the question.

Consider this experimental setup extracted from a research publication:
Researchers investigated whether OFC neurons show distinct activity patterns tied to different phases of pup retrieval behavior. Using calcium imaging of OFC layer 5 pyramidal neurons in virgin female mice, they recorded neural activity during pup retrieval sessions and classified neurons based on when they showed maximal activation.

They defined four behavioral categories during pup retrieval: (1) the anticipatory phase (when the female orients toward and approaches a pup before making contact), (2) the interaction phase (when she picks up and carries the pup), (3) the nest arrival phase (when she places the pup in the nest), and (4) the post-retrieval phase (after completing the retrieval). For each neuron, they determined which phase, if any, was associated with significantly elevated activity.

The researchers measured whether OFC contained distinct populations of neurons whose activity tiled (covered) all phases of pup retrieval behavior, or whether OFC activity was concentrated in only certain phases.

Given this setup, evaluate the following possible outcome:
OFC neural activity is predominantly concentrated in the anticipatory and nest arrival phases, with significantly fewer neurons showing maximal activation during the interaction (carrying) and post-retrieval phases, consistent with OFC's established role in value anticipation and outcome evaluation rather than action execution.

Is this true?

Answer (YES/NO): NO